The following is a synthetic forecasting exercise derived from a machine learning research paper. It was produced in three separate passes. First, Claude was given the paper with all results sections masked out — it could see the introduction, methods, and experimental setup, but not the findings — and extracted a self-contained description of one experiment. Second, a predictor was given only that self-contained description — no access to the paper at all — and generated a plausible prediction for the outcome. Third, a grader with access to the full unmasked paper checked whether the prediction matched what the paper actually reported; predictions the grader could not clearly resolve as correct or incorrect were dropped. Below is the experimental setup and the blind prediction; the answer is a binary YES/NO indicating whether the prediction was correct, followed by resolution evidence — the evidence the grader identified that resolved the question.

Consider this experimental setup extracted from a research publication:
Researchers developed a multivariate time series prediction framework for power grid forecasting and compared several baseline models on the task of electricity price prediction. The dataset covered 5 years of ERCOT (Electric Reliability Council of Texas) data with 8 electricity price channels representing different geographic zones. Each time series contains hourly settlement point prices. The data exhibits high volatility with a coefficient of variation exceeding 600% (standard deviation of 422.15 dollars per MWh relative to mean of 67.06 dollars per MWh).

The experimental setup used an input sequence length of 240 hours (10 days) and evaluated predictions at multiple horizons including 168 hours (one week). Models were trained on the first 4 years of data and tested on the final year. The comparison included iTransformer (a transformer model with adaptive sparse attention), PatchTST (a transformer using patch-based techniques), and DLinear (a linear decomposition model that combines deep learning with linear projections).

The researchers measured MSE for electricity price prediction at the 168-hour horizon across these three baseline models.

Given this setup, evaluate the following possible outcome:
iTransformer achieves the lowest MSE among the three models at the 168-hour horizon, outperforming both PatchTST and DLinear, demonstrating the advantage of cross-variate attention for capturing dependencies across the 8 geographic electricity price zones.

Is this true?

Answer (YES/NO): YES